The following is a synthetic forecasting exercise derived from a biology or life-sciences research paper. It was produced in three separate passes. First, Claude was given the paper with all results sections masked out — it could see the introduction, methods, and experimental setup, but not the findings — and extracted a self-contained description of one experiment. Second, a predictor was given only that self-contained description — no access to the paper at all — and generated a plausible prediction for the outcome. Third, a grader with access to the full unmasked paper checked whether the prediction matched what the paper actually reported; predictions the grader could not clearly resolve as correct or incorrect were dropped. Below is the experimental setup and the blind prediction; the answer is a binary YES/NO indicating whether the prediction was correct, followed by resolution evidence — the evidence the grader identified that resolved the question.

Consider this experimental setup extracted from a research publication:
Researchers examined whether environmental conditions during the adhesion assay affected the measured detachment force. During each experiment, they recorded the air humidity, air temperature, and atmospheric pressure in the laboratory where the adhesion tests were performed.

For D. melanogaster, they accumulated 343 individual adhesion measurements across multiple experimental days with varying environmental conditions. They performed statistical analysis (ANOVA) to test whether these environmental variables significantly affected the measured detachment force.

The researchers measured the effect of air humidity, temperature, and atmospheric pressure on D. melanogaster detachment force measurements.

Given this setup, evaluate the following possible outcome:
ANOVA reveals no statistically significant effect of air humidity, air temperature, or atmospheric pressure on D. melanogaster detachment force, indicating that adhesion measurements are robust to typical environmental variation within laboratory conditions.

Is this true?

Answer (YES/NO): YES